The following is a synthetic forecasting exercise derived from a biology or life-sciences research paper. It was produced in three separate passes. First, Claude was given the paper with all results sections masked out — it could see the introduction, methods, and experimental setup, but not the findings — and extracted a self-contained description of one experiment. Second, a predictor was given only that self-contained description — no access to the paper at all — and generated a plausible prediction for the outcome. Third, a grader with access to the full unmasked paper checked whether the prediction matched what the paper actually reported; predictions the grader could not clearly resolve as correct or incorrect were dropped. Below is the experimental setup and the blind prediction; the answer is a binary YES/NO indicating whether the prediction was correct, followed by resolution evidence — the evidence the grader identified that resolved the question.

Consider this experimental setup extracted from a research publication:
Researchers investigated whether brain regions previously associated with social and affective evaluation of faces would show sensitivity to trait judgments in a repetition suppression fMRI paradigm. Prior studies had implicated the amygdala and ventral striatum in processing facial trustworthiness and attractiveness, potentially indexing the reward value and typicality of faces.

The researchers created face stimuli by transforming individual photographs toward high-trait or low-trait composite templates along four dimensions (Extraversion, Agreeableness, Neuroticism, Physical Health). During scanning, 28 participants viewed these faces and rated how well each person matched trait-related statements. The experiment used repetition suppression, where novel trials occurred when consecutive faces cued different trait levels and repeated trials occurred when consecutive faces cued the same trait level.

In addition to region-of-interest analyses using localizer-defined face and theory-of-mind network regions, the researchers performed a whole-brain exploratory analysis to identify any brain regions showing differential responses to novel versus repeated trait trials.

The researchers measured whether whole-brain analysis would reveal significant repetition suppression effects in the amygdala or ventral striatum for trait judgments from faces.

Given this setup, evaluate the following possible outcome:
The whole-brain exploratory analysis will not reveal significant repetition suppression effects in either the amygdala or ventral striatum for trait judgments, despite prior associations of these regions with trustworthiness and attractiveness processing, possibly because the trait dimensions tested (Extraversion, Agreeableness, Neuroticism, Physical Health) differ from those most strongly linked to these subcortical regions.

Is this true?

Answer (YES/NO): YES